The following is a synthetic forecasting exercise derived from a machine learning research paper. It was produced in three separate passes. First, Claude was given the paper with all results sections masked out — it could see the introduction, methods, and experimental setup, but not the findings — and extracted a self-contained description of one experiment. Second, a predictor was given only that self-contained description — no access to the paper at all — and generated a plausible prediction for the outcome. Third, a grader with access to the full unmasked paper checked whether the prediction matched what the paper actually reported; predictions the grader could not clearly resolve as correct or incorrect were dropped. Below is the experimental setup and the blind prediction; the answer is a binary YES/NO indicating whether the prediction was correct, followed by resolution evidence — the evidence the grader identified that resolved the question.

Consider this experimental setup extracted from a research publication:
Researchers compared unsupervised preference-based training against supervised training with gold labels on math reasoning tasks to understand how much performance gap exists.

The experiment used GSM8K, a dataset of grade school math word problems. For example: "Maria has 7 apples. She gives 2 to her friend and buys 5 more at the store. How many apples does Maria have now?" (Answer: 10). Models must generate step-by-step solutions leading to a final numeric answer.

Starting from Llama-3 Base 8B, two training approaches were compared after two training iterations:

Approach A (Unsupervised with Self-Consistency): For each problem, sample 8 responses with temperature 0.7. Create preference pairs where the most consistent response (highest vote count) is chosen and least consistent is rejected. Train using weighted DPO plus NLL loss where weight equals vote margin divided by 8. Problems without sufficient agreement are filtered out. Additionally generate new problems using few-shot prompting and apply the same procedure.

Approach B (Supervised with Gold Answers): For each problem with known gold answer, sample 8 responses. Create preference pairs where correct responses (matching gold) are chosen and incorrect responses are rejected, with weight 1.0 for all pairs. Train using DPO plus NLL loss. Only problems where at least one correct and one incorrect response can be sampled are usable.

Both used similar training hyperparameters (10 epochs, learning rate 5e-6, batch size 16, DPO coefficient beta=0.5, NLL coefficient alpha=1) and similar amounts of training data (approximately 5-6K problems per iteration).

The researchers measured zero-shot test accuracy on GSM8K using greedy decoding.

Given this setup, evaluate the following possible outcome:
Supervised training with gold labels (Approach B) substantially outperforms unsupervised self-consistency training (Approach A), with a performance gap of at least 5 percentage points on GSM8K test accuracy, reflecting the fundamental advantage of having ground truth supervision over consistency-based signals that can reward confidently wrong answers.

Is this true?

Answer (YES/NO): NO